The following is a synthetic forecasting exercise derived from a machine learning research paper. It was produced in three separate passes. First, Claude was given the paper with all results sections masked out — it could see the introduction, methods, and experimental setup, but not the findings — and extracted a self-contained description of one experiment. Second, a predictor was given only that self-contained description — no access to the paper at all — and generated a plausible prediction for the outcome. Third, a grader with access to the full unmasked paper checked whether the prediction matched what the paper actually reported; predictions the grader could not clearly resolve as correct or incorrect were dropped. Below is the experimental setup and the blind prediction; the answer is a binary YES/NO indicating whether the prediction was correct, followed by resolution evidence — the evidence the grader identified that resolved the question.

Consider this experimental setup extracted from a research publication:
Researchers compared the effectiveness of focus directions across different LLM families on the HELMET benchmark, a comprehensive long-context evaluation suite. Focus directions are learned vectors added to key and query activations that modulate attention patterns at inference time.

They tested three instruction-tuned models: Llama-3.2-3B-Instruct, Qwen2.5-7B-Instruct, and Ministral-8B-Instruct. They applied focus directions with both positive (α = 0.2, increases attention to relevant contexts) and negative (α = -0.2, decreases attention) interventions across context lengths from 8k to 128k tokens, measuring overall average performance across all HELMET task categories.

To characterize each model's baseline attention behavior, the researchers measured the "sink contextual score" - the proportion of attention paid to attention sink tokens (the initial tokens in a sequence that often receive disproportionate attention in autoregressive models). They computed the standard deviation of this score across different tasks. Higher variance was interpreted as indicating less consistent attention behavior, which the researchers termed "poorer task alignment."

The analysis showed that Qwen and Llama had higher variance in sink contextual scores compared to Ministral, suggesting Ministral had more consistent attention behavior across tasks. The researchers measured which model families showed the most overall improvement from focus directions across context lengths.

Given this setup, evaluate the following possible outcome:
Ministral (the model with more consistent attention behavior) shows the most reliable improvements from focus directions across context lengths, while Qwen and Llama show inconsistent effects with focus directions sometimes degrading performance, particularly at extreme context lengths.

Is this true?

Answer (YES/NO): NO